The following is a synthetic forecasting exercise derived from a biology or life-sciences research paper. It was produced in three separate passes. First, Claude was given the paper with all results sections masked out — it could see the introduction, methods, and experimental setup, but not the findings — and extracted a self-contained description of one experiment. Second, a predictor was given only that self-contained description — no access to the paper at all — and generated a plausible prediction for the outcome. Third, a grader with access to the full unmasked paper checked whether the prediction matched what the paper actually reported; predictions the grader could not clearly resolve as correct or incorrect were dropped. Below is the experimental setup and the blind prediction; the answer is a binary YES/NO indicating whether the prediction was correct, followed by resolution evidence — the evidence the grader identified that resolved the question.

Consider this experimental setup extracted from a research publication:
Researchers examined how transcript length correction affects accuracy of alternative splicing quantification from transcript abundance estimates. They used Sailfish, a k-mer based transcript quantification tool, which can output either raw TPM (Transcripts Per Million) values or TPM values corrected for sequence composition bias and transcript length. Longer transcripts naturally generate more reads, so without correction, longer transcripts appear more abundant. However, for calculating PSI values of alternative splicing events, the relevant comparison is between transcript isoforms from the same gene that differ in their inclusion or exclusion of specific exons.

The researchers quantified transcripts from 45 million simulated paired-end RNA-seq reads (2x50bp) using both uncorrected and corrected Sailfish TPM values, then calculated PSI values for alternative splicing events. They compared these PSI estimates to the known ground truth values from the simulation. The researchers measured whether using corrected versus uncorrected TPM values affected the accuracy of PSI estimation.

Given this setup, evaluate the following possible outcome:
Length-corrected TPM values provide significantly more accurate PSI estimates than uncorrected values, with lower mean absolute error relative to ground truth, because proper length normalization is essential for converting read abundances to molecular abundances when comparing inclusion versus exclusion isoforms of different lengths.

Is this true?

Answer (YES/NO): NO